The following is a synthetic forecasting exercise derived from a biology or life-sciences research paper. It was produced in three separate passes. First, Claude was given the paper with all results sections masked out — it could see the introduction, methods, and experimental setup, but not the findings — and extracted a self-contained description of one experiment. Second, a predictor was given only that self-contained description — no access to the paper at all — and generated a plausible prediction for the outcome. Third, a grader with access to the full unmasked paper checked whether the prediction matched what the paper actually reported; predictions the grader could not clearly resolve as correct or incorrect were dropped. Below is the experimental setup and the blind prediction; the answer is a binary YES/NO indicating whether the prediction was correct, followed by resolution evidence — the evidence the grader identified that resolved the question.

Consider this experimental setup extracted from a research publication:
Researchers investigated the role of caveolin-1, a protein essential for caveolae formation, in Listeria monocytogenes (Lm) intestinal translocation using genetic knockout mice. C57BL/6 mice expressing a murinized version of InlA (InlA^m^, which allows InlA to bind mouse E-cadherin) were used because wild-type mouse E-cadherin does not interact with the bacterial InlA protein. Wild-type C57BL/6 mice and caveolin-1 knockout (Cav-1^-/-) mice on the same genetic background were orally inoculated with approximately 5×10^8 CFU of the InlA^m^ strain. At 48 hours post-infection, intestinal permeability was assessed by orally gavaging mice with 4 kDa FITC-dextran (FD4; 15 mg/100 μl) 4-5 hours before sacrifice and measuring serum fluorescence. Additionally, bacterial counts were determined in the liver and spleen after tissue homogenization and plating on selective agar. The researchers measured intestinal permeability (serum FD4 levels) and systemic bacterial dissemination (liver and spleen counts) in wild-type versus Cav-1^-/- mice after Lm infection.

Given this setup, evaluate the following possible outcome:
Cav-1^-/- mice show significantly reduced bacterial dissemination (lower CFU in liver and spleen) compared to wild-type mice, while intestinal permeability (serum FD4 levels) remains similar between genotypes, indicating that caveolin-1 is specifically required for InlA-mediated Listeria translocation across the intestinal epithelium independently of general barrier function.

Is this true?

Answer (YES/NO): NO